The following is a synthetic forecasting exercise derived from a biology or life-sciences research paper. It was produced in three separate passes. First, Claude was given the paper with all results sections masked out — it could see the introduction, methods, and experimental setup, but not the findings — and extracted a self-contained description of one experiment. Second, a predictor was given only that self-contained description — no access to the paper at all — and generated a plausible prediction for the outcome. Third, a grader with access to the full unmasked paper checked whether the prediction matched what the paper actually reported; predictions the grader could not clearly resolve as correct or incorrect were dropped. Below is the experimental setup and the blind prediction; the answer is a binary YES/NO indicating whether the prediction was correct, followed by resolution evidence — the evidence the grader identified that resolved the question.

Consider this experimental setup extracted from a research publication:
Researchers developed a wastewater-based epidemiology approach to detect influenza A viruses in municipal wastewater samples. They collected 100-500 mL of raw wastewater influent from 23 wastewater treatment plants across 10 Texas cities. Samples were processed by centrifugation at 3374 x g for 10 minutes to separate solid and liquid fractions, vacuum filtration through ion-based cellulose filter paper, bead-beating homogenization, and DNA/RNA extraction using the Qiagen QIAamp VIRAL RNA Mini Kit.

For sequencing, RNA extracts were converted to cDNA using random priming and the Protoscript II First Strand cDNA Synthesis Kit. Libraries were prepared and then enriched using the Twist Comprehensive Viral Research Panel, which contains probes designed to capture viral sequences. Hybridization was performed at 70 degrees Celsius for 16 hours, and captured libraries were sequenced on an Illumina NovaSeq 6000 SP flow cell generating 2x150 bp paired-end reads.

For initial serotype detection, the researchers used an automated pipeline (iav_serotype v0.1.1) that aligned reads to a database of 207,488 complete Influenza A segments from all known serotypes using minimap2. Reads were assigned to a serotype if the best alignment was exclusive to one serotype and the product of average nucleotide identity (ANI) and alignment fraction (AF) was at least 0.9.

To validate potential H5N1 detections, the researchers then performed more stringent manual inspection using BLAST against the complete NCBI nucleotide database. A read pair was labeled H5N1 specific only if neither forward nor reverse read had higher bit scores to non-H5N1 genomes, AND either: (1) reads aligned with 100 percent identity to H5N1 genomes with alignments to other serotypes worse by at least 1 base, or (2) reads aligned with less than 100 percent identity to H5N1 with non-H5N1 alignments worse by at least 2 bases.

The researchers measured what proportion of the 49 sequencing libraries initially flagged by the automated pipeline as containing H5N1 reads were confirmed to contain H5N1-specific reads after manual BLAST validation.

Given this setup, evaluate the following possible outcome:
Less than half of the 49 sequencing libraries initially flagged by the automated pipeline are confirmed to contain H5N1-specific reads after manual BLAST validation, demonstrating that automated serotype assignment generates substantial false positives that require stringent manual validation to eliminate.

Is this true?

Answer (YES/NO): NO